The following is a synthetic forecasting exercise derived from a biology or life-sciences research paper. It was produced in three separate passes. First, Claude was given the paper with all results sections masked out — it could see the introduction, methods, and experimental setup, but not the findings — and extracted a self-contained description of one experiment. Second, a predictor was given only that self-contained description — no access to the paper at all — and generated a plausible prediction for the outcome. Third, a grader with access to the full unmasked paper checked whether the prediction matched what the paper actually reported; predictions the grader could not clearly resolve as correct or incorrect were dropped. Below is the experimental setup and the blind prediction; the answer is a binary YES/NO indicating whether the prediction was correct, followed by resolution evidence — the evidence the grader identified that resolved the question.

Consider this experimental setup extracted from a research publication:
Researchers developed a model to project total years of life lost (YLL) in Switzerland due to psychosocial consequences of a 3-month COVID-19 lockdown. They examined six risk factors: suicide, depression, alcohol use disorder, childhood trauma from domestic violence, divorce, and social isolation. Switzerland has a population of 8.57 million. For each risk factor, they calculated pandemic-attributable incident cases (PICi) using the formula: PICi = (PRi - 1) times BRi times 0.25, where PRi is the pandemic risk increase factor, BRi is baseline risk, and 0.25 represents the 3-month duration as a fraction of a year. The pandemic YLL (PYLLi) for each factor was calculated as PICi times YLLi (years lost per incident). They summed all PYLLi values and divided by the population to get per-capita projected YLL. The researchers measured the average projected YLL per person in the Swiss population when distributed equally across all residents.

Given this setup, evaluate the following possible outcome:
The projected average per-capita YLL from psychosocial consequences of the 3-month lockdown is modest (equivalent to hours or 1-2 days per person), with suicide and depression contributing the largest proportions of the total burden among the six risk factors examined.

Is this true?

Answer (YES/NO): NO